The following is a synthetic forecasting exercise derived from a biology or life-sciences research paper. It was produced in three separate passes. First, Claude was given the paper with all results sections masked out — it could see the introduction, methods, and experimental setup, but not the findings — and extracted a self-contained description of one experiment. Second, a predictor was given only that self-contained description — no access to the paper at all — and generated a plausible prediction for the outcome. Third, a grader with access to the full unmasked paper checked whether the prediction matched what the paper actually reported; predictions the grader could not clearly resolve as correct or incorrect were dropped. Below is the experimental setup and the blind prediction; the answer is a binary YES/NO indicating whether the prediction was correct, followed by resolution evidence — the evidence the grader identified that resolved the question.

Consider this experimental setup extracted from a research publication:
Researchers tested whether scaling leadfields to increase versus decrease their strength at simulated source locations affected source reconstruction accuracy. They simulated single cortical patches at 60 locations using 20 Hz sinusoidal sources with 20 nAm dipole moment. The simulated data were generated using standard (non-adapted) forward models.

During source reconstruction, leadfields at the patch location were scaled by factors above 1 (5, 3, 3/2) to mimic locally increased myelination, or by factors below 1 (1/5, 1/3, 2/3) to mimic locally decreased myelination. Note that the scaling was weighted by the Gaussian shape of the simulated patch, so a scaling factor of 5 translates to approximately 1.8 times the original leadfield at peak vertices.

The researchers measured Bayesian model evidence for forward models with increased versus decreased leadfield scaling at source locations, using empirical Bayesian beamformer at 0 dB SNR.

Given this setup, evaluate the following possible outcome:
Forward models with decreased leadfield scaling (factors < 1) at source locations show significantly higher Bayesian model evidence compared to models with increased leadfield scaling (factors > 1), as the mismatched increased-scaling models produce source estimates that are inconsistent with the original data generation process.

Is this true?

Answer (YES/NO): NO